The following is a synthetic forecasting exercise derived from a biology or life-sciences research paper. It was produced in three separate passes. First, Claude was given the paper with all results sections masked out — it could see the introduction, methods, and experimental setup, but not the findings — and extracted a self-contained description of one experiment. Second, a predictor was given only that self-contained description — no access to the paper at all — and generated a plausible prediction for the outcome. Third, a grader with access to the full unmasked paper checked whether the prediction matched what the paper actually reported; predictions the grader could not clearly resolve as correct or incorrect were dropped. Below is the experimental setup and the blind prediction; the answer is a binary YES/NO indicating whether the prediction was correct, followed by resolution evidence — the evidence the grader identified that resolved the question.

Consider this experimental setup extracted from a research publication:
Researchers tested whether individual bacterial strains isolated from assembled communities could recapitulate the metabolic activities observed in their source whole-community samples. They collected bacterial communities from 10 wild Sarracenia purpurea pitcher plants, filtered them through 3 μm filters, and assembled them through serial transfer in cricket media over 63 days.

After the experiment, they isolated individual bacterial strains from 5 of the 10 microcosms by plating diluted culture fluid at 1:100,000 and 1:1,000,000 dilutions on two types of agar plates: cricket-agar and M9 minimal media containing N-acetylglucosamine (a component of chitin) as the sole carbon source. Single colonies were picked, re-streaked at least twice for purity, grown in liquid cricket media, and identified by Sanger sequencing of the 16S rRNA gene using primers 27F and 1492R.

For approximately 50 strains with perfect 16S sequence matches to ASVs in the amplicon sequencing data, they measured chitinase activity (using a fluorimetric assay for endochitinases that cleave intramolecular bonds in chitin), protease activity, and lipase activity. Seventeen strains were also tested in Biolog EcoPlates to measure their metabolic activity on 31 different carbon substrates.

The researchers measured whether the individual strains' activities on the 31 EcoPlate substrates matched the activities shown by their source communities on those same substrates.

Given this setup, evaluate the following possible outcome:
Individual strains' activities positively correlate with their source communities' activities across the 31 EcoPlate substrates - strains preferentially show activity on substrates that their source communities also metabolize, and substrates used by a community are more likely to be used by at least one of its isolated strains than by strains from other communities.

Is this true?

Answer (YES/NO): YES